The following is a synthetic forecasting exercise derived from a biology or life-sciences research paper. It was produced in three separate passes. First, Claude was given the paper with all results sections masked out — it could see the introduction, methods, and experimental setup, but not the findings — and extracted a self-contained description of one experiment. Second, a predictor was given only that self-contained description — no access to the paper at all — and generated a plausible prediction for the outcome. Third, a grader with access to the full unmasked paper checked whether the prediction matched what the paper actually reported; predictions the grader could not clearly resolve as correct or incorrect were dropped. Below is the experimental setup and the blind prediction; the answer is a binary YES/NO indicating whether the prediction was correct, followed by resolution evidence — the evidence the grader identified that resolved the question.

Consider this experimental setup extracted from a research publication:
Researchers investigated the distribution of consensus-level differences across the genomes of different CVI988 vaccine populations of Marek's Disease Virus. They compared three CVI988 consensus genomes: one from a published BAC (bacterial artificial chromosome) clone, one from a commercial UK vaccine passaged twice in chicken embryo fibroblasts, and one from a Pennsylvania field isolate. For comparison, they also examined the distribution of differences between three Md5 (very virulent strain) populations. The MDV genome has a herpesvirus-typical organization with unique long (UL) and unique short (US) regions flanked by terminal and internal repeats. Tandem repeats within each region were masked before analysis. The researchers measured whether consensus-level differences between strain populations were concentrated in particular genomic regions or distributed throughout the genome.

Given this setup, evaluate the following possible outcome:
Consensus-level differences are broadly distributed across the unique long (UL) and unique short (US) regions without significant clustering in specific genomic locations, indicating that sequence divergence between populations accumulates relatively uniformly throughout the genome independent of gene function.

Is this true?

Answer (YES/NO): NO